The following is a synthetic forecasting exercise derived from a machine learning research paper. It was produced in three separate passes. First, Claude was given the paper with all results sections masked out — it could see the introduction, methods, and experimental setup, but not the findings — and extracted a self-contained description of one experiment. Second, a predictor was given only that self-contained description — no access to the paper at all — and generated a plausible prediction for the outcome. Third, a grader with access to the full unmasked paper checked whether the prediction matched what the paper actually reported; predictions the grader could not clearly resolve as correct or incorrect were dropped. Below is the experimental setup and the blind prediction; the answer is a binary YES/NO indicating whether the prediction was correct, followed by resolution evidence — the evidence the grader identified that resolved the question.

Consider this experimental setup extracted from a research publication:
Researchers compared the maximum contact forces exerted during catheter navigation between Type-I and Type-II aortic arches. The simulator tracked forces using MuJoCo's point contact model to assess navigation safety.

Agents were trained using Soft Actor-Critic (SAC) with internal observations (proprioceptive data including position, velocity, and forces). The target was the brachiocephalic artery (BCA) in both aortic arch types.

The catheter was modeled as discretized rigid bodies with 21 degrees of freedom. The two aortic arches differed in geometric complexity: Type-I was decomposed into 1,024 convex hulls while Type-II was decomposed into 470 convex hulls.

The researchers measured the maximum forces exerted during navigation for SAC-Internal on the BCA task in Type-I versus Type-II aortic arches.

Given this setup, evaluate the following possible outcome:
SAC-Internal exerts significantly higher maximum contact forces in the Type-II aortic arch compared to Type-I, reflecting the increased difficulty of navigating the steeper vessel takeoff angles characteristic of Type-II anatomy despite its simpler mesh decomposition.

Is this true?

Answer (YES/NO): NO